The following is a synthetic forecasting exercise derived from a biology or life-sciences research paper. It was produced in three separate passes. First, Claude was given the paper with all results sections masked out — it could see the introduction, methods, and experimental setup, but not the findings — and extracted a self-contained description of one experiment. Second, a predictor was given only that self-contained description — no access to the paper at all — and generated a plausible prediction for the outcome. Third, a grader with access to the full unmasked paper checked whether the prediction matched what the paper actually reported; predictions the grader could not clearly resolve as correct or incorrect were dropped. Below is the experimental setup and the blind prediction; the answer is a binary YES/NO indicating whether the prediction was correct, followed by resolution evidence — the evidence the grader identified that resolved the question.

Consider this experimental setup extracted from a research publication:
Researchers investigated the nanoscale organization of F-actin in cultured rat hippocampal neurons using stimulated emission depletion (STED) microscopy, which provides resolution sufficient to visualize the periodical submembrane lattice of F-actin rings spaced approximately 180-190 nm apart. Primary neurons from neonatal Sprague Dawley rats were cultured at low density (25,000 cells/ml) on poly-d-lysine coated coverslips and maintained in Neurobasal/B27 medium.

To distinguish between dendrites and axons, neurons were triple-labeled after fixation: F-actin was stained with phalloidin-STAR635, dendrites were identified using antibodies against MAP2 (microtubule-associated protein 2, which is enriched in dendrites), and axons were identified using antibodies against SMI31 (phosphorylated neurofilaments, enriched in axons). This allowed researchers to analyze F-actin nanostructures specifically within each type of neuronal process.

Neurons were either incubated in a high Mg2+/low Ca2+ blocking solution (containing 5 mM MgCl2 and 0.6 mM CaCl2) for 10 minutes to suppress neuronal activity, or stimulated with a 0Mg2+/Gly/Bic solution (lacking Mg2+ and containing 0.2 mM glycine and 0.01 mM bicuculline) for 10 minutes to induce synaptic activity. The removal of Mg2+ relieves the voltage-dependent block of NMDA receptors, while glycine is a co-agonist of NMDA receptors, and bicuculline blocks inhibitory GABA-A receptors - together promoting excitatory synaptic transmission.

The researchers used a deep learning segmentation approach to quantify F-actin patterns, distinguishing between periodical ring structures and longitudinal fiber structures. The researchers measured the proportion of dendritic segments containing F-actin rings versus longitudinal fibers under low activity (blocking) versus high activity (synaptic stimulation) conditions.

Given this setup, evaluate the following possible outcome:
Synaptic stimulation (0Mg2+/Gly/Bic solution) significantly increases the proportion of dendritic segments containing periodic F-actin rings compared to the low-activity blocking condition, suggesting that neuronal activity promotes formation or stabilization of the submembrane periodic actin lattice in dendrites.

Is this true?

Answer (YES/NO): NO